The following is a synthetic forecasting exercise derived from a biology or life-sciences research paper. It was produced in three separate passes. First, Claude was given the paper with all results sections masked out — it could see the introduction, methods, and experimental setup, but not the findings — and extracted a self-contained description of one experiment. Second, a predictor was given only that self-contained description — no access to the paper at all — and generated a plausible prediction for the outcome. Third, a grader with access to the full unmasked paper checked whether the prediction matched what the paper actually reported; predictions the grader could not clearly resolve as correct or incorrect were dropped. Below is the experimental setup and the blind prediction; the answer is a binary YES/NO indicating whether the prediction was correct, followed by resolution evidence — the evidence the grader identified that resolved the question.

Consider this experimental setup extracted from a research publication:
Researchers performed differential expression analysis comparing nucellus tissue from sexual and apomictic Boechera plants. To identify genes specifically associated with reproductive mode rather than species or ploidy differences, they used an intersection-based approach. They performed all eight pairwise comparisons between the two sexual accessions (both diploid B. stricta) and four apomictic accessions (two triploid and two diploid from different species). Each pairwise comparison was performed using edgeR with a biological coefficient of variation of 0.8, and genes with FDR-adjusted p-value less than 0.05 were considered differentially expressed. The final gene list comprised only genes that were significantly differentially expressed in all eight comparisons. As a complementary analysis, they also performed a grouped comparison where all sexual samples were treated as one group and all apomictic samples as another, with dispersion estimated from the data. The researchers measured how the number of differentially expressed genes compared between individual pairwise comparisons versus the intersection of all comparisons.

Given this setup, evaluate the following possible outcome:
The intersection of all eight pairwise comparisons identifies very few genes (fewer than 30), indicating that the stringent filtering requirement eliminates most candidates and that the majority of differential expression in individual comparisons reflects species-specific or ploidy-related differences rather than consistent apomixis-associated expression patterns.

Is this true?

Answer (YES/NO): YES